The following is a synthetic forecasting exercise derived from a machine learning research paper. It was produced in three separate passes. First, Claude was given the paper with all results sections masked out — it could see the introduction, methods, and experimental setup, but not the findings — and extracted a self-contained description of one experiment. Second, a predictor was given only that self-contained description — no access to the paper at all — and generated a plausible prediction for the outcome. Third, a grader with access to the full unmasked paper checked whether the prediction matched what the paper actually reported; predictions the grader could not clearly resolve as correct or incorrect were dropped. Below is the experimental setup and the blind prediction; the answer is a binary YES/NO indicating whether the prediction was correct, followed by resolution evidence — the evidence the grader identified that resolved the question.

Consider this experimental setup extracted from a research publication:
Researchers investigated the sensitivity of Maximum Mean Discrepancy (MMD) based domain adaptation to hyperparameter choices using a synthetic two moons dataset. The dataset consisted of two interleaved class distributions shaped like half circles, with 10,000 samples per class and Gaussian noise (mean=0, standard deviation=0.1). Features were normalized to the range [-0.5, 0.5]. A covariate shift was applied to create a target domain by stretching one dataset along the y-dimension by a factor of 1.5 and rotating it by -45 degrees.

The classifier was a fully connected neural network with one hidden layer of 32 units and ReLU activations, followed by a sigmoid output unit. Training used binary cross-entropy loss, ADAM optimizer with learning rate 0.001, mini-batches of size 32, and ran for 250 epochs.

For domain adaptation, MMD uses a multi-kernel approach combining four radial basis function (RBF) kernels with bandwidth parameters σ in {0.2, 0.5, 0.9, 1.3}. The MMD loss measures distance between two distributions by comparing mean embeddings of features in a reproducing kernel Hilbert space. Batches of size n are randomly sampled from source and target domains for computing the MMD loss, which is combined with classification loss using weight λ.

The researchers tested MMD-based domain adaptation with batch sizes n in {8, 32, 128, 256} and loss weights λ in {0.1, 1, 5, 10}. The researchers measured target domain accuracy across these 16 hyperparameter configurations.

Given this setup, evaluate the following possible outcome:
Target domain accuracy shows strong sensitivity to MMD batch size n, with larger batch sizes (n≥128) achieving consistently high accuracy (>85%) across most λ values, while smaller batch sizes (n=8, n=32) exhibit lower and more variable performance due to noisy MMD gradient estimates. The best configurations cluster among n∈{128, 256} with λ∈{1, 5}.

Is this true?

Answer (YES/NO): NO